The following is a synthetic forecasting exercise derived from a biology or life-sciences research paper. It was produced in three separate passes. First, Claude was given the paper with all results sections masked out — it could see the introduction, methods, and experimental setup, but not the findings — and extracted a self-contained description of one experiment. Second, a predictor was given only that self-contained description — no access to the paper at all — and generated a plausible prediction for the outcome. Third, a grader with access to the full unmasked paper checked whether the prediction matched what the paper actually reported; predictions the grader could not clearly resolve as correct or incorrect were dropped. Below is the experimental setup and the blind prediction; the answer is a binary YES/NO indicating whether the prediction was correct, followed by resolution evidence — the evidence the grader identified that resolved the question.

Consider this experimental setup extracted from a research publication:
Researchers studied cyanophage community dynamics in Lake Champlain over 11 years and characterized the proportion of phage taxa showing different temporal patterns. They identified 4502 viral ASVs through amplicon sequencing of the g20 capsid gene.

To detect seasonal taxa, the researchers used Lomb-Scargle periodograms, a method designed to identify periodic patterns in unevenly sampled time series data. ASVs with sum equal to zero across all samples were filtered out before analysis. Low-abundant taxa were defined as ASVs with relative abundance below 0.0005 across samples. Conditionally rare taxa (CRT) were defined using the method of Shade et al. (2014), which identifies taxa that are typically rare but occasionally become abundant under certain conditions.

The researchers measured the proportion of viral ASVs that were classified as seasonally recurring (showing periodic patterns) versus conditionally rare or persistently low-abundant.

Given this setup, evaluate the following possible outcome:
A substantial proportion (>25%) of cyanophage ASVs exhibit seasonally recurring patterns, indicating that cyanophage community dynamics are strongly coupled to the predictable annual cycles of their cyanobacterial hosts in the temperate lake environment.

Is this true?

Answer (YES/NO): NO